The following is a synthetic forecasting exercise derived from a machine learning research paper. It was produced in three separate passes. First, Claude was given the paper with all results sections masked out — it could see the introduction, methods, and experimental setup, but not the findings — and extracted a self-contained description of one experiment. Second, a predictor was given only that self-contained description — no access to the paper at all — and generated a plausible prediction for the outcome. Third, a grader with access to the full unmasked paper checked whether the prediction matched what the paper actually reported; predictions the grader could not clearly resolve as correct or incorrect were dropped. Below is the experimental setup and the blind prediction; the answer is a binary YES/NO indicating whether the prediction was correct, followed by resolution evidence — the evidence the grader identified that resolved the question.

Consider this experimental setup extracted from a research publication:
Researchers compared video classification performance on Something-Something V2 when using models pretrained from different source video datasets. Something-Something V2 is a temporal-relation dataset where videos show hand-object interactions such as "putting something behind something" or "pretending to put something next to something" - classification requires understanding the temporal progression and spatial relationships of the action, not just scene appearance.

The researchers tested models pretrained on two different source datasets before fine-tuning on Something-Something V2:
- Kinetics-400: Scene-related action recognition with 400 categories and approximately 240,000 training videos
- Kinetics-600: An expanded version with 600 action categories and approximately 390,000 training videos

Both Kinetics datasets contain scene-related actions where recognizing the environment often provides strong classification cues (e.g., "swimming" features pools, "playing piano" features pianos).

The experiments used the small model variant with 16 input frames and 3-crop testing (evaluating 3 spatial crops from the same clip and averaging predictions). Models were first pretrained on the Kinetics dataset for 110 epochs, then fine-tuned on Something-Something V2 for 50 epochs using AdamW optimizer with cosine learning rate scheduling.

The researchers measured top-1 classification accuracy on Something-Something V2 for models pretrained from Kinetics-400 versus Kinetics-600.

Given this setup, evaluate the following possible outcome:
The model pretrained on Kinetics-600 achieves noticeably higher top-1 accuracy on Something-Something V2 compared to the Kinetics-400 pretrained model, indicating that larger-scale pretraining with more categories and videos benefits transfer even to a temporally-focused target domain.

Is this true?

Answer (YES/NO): YES